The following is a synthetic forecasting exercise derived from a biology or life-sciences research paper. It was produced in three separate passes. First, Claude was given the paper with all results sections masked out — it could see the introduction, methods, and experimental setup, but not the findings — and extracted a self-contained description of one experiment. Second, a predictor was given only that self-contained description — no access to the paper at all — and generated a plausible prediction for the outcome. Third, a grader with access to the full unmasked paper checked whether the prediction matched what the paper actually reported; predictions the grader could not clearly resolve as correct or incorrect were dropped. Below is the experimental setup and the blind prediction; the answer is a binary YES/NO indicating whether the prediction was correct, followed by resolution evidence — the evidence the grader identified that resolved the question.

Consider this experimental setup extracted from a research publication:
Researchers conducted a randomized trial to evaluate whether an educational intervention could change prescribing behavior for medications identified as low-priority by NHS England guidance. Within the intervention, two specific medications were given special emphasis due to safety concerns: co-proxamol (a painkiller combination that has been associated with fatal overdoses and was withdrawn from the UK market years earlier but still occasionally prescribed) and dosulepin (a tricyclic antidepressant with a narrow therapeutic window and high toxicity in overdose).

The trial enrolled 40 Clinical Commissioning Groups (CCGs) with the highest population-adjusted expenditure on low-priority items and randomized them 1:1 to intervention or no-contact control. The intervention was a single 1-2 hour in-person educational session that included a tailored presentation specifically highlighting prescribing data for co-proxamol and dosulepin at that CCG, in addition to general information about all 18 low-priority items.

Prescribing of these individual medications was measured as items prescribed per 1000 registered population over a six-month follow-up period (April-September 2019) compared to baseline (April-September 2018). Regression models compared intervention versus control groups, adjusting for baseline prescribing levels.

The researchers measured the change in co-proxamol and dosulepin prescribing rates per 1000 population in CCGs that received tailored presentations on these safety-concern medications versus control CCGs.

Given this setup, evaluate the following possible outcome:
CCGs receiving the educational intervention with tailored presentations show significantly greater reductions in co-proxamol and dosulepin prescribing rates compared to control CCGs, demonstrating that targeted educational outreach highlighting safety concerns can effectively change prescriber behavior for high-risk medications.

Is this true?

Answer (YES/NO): NO